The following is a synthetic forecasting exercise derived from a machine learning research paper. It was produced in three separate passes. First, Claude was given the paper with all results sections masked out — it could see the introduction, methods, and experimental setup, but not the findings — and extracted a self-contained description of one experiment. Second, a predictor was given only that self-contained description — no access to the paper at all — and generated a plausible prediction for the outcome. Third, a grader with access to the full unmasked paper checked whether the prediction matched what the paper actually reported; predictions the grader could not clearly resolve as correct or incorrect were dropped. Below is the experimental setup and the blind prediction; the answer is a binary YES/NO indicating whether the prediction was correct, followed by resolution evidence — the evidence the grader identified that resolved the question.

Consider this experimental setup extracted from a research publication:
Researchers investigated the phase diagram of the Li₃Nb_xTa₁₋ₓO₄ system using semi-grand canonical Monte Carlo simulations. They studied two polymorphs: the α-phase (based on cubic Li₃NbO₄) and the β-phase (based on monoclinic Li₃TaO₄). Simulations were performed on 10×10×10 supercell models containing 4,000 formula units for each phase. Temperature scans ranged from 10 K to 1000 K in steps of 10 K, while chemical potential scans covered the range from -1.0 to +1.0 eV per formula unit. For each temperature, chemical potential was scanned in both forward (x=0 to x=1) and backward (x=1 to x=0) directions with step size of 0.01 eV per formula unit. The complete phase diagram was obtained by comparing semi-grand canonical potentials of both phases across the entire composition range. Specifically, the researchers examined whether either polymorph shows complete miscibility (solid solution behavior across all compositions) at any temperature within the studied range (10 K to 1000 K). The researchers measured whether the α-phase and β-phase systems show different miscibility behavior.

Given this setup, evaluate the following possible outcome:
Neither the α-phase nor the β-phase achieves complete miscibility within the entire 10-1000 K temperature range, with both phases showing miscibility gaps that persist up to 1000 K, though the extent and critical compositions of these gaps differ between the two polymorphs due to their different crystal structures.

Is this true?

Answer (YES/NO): YES